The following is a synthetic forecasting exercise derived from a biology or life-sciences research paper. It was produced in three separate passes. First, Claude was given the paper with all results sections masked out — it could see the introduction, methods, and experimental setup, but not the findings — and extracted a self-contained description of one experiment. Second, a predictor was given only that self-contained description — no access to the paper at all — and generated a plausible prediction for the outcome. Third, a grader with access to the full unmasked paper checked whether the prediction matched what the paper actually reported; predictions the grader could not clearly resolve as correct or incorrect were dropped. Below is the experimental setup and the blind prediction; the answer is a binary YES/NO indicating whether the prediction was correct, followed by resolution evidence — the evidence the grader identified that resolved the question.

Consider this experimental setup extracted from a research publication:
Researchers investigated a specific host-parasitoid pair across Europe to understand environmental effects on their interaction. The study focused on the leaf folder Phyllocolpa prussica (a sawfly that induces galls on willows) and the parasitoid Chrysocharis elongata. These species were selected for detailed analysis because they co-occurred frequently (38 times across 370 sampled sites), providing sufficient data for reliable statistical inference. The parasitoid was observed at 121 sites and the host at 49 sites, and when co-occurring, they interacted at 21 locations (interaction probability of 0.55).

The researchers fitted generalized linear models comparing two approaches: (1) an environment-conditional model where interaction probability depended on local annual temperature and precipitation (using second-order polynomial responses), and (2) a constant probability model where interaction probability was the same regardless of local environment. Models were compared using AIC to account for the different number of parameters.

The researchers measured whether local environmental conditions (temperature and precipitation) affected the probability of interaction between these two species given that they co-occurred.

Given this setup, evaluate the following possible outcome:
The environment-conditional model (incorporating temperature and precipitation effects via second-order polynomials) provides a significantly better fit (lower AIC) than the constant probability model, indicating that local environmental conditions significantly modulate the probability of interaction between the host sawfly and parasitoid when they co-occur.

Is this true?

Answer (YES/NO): NO